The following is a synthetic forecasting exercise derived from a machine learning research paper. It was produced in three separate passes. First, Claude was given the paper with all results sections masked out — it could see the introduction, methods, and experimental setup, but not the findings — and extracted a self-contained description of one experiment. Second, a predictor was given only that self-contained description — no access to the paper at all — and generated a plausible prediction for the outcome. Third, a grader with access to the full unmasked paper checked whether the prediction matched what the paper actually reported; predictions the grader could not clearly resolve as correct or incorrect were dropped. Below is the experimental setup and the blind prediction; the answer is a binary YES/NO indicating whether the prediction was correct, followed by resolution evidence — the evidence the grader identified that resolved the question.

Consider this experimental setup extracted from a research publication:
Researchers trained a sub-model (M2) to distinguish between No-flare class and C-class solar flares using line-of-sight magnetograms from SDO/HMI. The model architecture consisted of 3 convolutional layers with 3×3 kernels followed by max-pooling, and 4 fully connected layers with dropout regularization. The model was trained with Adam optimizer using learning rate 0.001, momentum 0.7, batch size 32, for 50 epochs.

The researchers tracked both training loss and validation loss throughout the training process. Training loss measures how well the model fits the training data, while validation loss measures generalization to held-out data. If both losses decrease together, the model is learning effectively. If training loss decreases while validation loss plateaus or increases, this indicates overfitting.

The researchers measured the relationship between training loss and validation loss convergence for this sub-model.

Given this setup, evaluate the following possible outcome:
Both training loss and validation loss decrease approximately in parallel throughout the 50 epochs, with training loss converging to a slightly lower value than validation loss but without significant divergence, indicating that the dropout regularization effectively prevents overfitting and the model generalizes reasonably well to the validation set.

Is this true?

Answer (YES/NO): NO